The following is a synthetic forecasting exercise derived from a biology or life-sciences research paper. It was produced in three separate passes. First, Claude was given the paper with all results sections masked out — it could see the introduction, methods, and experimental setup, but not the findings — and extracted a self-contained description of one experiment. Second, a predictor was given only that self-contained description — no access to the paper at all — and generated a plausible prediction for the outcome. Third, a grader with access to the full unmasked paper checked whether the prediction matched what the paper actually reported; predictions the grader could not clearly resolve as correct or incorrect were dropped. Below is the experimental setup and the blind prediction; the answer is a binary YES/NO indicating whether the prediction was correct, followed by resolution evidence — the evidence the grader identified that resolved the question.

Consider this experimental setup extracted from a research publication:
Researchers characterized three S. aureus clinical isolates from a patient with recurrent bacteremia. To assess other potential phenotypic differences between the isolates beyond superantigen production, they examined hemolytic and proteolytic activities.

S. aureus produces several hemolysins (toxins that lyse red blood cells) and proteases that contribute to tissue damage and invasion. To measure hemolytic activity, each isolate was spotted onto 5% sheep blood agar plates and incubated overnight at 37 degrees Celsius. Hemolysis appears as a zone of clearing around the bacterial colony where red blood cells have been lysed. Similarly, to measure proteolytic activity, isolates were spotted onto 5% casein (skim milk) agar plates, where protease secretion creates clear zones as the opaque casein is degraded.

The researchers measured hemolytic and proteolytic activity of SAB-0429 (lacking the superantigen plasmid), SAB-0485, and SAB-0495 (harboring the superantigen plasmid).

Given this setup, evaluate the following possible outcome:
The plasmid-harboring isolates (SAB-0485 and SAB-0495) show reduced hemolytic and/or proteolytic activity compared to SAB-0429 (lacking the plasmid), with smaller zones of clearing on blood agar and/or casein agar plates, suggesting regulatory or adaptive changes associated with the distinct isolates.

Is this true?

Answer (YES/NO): NO